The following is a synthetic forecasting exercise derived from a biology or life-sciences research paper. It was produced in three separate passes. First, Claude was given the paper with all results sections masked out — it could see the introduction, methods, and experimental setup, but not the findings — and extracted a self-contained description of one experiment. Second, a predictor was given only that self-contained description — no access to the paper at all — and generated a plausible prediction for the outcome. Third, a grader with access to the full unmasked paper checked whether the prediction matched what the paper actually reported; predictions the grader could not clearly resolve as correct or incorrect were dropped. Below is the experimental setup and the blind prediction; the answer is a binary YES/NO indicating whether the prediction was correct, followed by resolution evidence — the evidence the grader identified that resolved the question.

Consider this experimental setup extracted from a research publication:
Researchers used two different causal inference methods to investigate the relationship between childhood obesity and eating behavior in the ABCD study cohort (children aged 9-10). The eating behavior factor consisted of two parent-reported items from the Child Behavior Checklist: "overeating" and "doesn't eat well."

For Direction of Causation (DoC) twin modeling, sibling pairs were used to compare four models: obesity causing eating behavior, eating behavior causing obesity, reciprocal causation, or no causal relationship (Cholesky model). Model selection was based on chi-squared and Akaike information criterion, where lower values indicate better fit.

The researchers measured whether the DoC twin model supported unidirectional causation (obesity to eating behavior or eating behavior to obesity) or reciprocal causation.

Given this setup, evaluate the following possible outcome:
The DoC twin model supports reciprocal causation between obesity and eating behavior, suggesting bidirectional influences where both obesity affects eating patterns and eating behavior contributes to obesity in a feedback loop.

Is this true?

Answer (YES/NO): YES